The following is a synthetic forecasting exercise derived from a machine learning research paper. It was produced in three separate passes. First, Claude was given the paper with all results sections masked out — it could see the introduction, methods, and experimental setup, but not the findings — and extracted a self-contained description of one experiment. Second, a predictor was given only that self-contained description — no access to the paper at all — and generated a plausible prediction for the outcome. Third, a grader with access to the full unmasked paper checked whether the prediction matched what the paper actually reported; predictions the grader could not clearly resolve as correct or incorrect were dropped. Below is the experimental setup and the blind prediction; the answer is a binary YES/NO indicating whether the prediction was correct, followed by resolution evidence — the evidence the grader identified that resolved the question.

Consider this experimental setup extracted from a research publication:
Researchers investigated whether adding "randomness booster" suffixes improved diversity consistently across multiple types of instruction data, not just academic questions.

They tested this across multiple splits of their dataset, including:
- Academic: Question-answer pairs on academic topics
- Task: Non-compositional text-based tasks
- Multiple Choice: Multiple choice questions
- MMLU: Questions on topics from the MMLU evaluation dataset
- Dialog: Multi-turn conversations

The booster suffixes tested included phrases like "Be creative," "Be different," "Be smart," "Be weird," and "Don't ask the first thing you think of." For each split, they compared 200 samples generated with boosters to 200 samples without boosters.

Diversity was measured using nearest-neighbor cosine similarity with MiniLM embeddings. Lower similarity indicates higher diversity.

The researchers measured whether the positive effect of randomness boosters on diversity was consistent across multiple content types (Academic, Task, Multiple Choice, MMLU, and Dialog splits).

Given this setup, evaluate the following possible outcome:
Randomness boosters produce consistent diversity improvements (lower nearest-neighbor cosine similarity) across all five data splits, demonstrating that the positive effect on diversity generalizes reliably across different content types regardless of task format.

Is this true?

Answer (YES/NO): YES